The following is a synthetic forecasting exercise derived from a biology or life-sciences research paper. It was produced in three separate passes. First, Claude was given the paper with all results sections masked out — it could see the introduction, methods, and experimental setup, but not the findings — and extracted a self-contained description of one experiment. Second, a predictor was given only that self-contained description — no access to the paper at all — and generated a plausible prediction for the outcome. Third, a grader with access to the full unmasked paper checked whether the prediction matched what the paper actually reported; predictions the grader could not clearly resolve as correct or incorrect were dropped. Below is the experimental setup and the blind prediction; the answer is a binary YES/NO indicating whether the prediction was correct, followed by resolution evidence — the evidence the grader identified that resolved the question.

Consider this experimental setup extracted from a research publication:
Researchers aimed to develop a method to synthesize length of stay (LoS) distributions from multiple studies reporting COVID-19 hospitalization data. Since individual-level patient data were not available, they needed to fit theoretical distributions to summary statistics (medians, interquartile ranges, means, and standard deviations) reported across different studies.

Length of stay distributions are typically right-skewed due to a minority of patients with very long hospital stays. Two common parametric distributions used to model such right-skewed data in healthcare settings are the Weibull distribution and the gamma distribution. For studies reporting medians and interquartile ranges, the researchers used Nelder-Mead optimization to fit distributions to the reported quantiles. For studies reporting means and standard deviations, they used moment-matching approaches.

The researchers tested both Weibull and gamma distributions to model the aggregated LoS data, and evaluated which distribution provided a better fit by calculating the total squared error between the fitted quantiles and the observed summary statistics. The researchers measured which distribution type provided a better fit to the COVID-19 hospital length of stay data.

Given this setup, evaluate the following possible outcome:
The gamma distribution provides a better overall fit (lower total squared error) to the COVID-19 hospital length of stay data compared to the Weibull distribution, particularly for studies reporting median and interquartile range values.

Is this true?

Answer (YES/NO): NO